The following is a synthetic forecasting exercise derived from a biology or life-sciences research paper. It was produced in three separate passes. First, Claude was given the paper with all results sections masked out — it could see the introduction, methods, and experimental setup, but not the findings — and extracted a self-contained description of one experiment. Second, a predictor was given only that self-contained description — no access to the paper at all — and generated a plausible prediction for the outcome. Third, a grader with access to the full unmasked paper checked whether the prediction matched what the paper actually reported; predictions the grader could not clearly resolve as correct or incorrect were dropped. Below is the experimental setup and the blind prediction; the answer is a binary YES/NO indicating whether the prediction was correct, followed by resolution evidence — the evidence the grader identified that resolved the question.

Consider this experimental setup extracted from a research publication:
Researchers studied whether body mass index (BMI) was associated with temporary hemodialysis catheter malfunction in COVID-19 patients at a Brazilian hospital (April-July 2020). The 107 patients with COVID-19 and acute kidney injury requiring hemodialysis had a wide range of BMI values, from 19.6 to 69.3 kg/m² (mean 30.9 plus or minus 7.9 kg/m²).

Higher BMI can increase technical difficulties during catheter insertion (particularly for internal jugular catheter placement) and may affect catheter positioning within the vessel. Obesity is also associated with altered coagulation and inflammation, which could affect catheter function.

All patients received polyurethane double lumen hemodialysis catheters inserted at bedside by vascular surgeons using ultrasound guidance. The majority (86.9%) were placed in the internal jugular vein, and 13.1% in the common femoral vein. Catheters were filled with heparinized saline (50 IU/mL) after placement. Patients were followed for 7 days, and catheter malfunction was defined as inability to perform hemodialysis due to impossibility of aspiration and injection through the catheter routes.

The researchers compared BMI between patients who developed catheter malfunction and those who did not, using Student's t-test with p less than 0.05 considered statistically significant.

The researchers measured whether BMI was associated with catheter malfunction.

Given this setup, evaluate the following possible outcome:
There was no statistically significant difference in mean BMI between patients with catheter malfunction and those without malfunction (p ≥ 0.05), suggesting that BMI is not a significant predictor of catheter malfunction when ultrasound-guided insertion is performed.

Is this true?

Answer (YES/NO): YES